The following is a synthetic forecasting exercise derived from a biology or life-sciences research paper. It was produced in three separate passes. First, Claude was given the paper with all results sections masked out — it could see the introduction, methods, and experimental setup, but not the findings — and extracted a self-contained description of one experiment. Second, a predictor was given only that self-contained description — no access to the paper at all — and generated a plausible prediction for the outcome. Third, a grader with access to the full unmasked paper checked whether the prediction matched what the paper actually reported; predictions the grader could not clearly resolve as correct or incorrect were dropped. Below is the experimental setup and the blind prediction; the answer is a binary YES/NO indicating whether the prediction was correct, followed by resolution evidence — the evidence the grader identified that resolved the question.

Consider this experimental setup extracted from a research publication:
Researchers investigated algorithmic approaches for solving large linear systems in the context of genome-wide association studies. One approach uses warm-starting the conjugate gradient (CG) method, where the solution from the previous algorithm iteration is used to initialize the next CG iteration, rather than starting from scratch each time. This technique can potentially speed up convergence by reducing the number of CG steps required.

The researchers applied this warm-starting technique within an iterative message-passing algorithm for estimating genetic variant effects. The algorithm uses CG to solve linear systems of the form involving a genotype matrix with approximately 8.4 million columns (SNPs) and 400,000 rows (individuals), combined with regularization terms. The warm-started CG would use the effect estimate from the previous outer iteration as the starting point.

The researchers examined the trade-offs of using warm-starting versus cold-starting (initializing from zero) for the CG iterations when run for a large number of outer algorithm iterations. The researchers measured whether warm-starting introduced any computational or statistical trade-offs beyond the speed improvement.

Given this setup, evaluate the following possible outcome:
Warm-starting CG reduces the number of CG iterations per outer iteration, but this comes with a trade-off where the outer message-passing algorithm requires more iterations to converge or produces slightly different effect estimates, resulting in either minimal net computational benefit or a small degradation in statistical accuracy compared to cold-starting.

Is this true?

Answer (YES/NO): NO